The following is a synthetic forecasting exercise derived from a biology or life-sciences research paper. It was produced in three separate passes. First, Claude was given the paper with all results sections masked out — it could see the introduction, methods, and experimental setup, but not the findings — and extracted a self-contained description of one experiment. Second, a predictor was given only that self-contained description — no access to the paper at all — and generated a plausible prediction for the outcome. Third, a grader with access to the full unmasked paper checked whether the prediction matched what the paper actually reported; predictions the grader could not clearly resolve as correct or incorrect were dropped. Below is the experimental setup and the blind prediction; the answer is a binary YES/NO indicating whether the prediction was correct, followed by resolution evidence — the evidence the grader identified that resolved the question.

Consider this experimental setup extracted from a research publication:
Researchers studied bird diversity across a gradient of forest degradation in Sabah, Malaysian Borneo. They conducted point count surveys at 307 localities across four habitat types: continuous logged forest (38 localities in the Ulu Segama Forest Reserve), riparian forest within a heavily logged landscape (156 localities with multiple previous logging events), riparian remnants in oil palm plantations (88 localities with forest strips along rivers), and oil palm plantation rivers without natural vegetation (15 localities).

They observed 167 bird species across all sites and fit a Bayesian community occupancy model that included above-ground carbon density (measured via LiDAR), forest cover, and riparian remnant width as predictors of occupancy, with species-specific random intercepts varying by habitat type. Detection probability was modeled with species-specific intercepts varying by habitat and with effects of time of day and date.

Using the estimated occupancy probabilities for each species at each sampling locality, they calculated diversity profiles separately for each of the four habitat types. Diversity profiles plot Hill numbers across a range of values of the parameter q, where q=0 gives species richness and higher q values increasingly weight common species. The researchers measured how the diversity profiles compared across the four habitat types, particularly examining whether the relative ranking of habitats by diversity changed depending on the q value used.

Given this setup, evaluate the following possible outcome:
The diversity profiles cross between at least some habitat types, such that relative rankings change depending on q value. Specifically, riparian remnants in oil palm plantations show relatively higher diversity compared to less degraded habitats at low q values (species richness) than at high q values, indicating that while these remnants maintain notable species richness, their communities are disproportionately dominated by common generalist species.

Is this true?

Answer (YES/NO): YES